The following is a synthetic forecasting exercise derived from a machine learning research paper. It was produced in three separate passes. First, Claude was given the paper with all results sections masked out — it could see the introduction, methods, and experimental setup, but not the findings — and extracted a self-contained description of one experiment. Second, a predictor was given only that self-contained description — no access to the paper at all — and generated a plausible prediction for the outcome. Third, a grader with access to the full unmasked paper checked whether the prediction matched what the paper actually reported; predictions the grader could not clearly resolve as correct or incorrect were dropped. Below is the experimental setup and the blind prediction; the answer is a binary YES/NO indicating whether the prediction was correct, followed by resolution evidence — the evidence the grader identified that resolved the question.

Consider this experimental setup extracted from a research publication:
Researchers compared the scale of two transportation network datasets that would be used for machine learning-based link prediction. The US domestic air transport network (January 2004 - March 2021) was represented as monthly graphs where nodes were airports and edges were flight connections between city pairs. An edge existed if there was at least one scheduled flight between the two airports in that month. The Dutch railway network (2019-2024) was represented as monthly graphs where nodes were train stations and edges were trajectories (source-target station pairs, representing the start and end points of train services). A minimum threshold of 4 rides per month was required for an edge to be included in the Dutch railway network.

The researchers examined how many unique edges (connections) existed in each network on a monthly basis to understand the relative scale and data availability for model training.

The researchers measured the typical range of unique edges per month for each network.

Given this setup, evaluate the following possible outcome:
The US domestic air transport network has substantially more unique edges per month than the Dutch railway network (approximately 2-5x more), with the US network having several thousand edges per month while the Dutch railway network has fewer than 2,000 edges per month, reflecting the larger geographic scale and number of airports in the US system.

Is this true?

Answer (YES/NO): NO